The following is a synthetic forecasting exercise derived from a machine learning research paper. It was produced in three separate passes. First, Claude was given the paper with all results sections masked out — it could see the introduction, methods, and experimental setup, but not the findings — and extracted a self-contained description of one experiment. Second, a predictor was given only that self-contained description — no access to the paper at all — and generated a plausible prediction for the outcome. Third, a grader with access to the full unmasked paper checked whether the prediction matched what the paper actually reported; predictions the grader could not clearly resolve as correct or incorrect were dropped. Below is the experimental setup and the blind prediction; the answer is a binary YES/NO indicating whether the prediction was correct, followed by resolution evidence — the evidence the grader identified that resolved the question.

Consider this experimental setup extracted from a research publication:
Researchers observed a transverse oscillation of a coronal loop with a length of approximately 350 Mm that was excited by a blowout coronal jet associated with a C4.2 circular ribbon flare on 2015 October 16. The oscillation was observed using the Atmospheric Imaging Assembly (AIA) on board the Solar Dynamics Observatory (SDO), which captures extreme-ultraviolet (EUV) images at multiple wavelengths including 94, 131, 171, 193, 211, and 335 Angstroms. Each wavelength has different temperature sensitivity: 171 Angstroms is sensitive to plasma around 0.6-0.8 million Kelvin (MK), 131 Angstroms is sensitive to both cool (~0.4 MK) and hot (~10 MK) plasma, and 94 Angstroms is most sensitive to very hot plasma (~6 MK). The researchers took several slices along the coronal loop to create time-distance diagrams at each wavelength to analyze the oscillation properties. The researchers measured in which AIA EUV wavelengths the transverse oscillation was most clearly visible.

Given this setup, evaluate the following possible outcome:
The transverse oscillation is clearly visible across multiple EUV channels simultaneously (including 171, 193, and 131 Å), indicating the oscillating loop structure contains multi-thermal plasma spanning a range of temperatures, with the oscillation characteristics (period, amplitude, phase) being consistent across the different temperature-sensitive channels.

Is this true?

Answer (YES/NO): YES